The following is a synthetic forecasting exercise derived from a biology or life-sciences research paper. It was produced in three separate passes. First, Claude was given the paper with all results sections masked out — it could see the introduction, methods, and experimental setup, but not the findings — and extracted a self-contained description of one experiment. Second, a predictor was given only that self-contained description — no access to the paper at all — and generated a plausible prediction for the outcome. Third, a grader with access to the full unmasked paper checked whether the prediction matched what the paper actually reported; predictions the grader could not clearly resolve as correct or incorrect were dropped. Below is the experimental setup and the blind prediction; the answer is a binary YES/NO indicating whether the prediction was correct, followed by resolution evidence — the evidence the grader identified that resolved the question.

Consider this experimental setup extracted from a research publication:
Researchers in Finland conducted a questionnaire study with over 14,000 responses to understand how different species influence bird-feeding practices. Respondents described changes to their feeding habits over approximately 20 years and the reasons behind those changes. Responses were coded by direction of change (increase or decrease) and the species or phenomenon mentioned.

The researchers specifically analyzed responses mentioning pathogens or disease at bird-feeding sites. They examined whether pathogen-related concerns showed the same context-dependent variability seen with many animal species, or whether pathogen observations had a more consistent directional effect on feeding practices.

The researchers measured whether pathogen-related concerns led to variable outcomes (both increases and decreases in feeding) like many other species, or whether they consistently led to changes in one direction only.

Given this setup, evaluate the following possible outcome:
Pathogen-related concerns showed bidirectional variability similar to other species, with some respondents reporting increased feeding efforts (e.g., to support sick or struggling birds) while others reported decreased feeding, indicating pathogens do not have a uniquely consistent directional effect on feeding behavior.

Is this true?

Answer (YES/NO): NO